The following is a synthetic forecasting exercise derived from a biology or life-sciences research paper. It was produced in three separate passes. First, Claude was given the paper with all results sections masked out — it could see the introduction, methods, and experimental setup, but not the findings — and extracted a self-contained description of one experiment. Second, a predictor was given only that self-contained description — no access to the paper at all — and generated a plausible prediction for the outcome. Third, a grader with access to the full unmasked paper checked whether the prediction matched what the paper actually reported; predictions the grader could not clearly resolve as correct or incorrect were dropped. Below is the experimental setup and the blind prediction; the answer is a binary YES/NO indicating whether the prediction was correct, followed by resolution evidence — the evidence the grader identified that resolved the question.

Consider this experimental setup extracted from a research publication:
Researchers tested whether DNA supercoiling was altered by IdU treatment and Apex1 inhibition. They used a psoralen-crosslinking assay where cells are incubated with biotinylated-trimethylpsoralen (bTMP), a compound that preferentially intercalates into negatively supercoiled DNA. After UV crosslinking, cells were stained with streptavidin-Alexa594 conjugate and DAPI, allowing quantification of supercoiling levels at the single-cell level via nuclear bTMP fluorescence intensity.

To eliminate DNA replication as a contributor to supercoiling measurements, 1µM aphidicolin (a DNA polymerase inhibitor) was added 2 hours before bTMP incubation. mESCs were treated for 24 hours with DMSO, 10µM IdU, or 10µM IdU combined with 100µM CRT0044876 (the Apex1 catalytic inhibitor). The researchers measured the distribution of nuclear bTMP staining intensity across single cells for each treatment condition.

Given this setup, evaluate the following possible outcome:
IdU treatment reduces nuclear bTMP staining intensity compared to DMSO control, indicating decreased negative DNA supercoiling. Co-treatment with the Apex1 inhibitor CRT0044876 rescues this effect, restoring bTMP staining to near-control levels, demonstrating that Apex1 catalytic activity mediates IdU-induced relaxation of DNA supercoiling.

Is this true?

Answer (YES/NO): NO